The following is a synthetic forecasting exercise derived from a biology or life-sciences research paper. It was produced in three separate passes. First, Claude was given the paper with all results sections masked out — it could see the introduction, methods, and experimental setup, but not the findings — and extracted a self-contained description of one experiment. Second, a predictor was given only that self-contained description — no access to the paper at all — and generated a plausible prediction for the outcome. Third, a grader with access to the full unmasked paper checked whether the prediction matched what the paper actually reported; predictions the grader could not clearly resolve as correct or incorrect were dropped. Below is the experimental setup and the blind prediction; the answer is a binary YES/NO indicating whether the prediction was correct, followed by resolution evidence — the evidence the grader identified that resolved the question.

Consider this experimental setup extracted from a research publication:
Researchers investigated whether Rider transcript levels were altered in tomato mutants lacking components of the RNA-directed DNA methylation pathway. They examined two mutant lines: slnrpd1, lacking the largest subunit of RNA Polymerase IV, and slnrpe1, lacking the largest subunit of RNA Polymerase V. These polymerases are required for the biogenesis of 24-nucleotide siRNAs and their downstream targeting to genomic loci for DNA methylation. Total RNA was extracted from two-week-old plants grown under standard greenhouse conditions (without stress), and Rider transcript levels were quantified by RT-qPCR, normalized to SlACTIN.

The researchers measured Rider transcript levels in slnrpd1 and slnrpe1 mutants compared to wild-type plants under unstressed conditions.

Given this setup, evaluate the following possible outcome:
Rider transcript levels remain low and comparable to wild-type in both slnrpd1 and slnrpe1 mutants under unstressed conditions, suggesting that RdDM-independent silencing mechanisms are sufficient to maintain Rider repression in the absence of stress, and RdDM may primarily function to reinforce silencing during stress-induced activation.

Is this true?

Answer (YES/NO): NO